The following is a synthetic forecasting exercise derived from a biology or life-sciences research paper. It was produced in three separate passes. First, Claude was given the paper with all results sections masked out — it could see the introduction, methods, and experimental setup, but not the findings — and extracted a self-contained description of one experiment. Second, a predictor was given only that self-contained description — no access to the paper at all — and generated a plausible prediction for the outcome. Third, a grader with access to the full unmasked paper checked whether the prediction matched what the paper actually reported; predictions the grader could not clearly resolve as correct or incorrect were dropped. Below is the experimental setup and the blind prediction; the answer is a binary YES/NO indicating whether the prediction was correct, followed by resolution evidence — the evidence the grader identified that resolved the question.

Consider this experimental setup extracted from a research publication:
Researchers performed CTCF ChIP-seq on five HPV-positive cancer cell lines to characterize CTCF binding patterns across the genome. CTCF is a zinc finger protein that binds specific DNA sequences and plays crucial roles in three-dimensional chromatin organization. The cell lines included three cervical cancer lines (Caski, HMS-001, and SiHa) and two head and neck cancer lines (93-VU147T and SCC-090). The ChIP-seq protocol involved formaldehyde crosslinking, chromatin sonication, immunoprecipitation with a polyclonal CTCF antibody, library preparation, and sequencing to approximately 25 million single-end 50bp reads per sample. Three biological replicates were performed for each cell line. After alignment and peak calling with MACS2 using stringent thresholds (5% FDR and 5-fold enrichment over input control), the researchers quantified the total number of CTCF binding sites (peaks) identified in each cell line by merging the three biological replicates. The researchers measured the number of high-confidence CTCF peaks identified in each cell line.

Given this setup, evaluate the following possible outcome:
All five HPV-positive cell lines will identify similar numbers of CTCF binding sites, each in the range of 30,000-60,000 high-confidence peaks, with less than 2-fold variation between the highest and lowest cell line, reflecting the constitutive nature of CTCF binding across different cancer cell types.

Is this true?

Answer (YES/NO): NO